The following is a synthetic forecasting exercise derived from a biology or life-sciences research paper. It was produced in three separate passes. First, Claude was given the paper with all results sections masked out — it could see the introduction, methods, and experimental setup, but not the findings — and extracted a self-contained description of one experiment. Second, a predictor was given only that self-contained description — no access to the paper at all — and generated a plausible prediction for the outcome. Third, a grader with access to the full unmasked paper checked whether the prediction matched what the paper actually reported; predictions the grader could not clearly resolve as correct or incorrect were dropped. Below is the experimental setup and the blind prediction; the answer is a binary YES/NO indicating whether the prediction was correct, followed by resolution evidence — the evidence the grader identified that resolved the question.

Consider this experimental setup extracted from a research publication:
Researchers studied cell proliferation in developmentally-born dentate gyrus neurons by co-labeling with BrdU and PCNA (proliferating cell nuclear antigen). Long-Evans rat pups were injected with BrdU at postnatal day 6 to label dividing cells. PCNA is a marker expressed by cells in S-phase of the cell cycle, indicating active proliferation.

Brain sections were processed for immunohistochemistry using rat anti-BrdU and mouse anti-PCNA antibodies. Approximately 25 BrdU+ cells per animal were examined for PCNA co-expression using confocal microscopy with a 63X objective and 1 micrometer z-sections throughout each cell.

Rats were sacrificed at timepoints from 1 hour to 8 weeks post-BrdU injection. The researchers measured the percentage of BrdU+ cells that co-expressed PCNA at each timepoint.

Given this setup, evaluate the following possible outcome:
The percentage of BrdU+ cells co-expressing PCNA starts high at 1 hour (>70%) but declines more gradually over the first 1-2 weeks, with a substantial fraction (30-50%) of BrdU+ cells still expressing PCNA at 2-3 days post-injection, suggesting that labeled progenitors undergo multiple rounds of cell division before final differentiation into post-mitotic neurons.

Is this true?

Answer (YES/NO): NO